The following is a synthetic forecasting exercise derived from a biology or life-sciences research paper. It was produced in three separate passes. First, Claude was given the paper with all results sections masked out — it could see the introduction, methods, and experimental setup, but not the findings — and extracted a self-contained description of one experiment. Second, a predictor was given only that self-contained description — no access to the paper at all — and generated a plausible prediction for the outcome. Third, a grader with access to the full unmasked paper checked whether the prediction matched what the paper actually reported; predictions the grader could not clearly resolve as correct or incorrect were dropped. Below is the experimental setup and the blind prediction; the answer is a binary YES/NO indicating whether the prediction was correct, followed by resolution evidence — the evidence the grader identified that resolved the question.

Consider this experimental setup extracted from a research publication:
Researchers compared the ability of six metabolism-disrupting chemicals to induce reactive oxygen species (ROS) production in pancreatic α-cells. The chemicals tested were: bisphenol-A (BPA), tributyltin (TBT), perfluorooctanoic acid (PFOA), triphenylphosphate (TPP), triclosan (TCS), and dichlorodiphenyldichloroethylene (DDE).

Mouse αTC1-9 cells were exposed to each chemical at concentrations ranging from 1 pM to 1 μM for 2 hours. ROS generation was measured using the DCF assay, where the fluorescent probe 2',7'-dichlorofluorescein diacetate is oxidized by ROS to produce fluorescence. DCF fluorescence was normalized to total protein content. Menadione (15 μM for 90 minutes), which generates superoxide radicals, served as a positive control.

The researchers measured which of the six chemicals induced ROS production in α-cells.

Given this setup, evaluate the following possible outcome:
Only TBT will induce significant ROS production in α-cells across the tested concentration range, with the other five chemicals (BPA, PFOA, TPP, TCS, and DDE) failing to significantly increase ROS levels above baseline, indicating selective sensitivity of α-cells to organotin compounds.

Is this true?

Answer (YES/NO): NO